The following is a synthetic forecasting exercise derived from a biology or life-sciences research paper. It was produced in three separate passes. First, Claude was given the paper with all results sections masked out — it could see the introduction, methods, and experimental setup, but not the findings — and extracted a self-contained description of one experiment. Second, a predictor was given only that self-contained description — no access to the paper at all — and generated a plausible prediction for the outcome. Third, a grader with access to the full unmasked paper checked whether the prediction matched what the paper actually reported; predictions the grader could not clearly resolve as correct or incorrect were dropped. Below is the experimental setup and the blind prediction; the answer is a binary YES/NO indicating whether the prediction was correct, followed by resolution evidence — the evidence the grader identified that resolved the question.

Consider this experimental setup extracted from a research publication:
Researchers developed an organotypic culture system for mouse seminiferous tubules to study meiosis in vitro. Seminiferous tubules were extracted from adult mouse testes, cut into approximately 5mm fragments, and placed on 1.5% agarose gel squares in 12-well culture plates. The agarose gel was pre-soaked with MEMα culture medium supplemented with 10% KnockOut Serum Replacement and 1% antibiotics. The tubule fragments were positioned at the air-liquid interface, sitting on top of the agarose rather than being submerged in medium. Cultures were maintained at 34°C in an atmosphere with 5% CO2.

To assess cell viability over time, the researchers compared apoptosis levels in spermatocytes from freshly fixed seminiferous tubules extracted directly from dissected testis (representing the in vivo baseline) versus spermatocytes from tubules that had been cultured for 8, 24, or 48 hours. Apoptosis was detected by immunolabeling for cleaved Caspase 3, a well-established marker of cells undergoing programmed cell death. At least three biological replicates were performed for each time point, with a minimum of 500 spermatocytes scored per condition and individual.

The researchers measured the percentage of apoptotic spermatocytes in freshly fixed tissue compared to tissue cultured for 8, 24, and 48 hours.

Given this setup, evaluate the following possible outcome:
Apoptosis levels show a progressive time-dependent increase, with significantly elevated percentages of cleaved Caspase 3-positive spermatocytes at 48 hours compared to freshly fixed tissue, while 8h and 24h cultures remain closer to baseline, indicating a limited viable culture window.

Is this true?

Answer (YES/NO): YES